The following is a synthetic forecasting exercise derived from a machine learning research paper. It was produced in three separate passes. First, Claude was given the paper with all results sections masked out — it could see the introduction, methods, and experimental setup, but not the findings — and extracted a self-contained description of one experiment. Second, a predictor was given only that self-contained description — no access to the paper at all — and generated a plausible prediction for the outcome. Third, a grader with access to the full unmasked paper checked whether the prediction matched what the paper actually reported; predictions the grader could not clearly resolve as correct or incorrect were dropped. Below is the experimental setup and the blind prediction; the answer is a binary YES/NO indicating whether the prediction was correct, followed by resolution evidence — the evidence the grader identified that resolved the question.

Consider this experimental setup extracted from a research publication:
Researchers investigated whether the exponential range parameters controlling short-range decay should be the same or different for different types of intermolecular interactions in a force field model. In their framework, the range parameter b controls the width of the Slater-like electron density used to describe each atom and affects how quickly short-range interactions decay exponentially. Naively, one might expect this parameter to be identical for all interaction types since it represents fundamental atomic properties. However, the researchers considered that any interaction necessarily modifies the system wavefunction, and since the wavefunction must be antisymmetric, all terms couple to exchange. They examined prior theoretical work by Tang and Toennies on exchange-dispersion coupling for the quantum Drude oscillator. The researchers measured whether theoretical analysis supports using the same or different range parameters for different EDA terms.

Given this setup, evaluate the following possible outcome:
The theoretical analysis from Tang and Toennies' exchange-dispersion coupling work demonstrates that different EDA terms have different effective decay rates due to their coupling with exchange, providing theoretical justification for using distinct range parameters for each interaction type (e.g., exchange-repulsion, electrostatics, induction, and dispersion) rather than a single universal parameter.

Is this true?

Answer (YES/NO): NO